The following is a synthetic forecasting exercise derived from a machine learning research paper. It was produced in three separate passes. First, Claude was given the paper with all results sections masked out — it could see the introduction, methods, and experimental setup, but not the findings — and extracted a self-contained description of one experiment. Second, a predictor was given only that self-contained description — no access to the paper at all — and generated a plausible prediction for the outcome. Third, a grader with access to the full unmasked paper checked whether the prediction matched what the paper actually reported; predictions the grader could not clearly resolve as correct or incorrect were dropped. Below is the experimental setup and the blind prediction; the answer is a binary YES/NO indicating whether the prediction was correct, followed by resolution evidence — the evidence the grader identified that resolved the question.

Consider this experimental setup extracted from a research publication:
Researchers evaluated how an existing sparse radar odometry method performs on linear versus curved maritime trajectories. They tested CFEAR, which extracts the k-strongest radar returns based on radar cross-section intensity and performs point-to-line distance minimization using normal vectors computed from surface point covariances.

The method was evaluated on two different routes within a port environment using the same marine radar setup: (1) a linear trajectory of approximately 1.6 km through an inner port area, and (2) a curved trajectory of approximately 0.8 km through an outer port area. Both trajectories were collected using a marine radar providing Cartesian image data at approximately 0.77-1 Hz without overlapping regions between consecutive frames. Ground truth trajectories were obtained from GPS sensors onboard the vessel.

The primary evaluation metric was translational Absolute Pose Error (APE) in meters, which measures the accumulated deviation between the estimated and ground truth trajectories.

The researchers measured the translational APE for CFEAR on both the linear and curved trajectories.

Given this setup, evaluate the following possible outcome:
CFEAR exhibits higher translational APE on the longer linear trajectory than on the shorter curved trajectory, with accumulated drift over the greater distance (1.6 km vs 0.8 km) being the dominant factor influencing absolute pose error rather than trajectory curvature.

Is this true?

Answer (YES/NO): YES